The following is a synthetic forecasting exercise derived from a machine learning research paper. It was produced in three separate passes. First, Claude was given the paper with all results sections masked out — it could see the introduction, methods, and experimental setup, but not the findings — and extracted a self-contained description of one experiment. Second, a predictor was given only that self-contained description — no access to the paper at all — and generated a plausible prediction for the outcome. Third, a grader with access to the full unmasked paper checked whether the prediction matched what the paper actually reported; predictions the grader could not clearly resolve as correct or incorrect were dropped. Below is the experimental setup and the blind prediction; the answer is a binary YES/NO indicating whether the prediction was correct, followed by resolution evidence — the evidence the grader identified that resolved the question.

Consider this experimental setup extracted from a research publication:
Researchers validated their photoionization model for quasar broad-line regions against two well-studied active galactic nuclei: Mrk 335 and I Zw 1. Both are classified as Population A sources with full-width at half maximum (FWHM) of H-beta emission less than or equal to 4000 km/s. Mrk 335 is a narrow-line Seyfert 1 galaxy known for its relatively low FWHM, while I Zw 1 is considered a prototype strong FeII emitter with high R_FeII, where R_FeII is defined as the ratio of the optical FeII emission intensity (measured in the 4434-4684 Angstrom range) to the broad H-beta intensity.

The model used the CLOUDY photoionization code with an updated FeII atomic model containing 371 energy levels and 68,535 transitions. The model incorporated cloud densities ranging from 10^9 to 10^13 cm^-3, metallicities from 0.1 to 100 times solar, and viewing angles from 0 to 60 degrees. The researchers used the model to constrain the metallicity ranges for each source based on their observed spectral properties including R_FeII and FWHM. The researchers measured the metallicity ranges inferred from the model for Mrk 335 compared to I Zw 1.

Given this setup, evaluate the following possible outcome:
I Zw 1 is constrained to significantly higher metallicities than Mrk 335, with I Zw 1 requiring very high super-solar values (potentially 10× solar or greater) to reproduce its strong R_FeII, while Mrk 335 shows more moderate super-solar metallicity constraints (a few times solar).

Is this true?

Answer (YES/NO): NO